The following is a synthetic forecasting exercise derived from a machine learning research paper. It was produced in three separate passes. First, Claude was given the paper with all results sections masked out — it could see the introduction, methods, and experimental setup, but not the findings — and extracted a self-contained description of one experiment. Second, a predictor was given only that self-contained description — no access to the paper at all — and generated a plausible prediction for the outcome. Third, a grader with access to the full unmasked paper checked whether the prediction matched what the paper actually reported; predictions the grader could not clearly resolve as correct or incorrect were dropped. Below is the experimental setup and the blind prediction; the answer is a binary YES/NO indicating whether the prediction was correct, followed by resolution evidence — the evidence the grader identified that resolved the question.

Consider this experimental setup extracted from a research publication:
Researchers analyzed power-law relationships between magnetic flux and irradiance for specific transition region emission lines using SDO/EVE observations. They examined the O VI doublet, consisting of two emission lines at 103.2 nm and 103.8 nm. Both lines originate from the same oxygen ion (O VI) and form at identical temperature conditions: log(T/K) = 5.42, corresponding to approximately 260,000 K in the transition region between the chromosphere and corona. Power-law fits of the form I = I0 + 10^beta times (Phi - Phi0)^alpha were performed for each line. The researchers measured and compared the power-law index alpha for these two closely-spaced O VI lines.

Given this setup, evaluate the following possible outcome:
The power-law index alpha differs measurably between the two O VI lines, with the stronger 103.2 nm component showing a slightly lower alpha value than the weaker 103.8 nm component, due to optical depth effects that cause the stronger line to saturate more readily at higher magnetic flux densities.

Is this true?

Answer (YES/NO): NO